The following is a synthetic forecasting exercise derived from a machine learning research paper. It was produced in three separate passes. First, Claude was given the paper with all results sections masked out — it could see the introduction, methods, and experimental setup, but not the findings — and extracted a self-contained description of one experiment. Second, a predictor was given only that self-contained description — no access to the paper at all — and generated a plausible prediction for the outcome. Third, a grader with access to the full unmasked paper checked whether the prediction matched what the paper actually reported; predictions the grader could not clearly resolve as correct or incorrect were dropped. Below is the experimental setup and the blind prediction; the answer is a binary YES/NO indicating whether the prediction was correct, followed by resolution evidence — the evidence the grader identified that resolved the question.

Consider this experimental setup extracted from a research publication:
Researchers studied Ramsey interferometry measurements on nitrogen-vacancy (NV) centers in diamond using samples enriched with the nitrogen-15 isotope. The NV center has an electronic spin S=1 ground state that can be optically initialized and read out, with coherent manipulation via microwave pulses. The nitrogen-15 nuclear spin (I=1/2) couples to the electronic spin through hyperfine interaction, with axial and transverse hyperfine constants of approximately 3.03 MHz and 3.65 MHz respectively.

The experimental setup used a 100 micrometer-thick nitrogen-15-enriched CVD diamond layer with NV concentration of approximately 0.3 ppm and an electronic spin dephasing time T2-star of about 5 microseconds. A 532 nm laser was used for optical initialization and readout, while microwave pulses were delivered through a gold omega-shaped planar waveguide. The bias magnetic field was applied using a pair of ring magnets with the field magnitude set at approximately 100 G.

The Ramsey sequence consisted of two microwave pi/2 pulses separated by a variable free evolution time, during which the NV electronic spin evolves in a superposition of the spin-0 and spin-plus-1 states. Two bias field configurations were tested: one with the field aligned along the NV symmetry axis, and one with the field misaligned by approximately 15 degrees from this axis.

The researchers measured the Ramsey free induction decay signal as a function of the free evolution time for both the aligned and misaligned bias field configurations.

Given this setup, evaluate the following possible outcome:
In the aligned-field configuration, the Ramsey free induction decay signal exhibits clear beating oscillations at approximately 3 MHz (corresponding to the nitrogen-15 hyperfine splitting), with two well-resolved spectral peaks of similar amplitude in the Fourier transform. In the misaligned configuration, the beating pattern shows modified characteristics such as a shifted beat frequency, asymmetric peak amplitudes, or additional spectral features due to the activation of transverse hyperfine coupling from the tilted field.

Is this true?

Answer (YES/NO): NO